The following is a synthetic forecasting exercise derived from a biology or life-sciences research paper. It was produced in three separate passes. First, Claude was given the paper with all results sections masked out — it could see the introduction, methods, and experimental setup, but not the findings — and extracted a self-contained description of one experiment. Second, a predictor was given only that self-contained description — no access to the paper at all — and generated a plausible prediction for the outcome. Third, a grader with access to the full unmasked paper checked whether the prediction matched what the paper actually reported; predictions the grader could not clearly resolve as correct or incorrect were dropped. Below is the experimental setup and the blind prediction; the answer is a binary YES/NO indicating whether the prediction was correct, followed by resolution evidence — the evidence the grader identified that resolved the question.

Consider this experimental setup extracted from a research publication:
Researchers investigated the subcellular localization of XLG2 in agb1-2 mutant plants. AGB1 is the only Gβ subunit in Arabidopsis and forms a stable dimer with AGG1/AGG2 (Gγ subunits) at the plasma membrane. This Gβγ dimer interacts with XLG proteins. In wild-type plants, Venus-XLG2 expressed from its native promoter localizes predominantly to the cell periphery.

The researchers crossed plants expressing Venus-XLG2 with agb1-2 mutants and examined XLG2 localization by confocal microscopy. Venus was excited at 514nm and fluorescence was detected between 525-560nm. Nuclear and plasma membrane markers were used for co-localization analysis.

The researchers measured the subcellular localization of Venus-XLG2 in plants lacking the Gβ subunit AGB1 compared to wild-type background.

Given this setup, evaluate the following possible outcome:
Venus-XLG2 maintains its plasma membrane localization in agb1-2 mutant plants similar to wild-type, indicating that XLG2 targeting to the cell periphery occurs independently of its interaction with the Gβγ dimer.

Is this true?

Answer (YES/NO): NO